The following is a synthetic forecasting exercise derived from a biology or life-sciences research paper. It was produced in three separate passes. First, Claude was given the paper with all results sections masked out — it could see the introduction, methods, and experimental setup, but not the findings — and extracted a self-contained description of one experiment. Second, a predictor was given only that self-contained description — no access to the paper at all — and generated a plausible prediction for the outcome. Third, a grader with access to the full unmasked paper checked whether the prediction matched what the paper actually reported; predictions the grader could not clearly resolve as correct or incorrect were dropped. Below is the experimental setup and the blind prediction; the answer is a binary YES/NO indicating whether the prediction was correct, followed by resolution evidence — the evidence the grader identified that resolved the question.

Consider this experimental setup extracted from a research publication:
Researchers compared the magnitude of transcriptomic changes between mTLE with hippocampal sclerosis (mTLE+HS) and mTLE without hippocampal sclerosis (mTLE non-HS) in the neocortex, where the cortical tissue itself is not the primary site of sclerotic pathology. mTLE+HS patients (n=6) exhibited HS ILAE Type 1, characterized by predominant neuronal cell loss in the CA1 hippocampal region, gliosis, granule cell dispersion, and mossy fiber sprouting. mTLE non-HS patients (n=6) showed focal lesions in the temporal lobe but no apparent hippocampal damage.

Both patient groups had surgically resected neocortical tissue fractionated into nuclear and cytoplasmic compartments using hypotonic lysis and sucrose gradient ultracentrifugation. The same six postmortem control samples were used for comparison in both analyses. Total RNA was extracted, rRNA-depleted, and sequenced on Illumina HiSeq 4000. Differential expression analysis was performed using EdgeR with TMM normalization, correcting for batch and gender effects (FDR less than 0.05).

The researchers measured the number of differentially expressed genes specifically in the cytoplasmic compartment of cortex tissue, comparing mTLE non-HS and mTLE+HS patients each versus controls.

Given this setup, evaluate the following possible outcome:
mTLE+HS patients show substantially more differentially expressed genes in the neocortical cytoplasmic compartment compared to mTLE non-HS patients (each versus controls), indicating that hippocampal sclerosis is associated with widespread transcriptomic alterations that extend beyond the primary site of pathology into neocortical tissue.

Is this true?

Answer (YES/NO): YES